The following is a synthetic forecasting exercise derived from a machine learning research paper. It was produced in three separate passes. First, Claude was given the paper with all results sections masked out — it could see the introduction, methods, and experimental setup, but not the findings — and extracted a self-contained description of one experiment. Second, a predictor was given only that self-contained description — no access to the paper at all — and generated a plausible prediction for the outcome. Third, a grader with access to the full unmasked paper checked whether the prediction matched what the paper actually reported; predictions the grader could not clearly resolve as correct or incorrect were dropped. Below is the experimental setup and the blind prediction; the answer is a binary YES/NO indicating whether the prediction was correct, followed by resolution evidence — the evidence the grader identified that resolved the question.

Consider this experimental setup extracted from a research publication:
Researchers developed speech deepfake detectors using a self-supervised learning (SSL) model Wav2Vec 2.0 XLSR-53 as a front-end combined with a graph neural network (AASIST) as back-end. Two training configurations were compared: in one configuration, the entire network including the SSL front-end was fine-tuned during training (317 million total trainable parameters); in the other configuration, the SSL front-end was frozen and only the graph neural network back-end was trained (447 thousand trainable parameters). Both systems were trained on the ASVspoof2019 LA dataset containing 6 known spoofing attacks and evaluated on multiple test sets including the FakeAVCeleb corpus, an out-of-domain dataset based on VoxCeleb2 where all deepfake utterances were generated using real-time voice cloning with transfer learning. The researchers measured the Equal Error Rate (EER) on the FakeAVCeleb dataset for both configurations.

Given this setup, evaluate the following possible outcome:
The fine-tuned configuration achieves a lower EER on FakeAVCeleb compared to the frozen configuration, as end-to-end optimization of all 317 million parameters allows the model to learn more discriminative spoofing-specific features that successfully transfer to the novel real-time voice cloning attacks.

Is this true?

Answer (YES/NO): NO